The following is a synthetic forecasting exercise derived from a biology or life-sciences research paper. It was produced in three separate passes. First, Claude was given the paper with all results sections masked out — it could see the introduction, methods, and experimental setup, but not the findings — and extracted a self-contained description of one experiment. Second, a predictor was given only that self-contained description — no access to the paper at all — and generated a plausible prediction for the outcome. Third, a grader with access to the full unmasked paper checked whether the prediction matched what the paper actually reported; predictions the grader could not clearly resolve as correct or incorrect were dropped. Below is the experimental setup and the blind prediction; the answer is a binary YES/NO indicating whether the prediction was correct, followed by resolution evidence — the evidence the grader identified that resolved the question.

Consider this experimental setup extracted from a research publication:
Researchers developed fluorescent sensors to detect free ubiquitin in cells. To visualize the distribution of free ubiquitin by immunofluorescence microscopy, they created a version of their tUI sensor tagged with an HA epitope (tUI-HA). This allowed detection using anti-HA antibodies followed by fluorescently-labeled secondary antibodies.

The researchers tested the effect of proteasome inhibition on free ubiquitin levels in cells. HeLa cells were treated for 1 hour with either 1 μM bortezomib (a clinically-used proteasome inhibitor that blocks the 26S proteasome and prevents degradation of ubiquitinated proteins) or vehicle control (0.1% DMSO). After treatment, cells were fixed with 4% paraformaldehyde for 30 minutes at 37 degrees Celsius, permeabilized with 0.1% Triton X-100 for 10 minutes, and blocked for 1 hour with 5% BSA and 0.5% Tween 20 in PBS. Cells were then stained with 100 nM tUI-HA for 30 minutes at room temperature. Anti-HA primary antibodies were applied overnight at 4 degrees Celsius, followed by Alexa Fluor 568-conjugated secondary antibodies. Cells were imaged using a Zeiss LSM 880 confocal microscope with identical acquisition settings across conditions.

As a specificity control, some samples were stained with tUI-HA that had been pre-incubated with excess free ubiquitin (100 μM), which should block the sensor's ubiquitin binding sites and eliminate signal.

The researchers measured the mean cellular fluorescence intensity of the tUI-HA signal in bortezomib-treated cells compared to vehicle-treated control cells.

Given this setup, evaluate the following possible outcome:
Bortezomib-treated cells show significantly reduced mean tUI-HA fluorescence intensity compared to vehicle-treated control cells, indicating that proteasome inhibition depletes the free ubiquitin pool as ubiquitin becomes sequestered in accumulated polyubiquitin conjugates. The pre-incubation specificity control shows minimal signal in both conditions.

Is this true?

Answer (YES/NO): YES